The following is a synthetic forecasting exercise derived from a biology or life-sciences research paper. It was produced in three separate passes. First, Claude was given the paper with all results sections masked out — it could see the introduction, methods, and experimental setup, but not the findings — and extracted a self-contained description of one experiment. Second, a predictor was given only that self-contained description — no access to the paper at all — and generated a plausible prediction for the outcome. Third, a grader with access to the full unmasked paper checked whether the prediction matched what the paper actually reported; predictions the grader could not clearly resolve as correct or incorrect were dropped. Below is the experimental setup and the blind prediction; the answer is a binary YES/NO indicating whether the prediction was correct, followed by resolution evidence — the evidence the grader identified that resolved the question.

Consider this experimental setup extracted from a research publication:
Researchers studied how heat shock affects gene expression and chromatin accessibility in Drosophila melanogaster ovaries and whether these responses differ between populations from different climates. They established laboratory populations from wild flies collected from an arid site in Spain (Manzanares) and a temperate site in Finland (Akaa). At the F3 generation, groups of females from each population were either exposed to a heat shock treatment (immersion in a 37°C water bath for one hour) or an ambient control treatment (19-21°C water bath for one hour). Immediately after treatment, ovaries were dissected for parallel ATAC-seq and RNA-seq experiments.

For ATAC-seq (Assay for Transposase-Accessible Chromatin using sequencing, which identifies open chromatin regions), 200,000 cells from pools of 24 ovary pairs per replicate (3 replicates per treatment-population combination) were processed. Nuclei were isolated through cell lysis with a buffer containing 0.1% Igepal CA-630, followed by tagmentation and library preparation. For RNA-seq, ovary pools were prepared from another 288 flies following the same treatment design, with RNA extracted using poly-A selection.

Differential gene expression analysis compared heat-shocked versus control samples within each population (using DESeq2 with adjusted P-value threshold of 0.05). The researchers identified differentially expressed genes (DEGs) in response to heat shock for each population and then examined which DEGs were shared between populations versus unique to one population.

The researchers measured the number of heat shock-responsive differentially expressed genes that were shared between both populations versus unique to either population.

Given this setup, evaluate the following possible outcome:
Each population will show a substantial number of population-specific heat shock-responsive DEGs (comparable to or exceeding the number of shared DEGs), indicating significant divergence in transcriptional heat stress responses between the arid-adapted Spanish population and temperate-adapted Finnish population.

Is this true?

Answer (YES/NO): NO